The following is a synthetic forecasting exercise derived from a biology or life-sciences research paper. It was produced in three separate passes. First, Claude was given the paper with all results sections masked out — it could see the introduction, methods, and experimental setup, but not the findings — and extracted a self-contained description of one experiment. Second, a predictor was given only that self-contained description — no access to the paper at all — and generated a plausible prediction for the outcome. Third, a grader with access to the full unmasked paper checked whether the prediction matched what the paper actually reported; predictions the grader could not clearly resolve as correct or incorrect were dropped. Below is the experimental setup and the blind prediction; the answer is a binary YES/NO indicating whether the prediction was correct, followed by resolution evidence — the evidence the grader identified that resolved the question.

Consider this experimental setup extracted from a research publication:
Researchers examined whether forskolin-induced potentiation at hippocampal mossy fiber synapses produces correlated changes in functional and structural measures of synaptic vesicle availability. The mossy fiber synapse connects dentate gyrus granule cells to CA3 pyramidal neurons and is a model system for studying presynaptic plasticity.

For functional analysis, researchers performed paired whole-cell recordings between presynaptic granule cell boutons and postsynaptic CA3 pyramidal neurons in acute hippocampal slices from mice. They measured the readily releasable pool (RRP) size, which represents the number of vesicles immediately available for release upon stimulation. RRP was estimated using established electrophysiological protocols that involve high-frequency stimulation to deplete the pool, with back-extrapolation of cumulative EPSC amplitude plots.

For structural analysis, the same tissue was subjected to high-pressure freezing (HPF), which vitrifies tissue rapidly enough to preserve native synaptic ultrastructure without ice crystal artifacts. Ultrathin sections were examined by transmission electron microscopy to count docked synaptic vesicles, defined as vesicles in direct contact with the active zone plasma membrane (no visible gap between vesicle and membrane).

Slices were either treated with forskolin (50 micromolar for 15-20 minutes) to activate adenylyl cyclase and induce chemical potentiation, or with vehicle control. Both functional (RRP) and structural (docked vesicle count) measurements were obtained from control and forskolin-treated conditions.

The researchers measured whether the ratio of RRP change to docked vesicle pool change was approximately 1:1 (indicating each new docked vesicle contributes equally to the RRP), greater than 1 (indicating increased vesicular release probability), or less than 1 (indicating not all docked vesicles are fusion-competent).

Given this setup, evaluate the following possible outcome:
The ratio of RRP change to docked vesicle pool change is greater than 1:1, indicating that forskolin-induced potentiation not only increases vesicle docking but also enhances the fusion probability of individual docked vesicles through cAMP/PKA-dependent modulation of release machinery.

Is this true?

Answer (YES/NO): YES